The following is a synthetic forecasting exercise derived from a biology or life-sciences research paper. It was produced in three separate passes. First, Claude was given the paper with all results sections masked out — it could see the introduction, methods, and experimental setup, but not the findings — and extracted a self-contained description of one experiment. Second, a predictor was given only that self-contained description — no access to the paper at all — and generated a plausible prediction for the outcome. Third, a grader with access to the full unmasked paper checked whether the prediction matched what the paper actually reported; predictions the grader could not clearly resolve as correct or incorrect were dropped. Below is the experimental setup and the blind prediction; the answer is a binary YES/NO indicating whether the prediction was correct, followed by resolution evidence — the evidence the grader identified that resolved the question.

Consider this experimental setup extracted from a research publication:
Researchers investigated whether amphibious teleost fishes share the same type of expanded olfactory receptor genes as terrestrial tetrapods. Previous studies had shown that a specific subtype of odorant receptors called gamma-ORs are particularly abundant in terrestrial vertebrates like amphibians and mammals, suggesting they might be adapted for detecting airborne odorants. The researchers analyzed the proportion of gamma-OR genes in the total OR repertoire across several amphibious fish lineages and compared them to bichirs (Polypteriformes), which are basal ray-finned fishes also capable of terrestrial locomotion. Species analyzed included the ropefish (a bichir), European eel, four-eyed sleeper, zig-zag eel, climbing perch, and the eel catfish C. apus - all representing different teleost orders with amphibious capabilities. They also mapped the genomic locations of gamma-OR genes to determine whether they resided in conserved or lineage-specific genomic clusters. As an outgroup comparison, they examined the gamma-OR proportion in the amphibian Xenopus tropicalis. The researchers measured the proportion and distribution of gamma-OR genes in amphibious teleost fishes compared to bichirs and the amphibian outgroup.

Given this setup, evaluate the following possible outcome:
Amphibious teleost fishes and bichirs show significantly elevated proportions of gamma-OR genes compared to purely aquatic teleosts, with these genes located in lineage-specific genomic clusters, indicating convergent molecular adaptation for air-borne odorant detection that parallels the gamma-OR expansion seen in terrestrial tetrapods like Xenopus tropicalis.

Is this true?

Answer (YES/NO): NO